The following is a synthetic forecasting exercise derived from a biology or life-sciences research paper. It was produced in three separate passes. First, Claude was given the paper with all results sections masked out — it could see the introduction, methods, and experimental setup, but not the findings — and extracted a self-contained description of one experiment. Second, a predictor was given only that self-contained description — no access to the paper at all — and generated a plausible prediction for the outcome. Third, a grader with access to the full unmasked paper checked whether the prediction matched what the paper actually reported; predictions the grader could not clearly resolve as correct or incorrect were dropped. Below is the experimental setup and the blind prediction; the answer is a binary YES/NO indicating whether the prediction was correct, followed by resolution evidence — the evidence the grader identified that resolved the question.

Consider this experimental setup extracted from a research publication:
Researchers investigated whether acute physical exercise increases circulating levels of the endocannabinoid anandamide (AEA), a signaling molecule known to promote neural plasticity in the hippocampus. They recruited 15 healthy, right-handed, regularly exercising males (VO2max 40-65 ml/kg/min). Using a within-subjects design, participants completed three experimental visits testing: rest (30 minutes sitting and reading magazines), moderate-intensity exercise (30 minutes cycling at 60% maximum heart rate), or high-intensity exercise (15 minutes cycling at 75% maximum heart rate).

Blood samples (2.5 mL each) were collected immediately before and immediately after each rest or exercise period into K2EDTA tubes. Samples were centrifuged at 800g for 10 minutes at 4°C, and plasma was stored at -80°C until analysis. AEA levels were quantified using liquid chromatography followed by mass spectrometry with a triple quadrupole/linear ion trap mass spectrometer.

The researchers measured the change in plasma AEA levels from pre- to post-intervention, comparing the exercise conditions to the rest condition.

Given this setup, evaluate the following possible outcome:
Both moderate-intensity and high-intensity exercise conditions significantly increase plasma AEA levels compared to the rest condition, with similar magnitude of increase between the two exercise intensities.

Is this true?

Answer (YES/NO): YES